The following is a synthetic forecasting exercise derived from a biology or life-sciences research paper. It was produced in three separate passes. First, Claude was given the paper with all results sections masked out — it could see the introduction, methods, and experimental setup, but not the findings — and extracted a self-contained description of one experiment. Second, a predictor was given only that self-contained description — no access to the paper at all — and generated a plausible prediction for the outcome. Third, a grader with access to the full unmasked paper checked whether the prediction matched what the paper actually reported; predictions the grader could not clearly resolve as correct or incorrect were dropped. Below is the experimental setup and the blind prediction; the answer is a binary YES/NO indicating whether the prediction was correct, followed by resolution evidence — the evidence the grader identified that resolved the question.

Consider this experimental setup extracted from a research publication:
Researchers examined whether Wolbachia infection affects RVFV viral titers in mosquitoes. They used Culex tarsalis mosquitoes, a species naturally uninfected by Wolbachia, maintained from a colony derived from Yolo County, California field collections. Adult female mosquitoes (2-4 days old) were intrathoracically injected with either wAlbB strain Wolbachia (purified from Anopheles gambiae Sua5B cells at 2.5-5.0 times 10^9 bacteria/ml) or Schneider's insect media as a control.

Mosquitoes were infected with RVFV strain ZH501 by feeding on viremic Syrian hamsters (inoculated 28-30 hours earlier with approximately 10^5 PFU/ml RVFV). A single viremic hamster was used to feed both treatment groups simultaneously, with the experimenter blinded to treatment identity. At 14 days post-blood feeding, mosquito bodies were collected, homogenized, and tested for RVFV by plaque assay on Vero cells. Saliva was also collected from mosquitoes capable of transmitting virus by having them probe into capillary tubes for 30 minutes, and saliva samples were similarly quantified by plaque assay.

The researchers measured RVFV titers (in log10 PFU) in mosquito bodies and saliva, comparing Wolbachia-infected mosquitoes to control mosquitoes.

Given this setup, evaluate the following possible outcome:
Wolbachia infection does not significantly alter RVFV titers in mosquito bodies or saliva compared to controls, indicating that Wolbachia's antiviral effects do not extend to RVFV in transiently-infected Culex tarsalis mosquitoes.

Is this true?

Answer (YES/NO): YES